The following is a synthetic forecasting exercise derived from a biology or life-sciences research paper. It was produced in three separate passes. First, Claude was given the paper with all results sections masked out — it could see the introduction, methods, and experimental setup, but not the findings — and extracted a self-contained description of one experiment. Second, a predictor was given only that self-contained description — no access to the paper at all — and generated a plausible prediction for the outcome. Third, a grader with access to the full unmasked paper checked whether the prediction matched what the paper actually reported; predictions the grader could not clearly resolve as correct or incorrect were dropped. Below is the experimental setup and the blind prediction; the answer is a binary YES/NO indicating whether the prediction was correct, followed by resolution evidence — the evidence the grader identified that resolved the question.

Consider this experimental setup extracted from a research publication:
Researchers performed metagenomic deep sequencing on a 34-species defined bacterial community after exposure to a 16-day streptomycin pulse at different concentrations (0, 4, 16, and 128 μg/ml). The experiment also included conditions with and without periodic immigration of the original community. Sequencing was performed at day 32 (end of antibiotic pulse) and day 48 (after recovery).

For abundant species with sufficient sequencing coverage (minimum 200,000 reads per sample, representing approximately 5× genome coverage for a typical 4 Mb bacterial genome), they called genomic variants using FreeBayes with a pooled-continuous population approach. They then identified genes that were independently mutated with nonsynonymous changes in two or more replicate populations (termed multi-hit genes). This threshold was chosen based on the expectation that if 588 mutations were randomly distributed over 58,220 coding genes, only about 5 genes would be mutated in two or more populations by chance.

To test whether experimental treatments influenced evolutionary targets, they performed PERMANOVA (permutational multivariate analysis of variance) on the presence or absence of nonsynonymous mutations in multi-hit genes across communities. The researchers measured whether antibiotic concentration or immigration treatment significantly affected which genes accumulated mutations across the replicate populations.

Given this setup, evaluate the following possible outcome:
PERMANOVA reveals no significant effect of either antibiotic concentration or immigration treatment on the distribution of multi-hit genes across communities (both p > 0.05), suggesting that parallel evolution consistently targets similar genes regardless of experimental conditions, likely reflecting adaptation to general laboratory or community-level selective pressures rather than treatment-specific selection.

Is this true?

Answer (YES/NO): NO